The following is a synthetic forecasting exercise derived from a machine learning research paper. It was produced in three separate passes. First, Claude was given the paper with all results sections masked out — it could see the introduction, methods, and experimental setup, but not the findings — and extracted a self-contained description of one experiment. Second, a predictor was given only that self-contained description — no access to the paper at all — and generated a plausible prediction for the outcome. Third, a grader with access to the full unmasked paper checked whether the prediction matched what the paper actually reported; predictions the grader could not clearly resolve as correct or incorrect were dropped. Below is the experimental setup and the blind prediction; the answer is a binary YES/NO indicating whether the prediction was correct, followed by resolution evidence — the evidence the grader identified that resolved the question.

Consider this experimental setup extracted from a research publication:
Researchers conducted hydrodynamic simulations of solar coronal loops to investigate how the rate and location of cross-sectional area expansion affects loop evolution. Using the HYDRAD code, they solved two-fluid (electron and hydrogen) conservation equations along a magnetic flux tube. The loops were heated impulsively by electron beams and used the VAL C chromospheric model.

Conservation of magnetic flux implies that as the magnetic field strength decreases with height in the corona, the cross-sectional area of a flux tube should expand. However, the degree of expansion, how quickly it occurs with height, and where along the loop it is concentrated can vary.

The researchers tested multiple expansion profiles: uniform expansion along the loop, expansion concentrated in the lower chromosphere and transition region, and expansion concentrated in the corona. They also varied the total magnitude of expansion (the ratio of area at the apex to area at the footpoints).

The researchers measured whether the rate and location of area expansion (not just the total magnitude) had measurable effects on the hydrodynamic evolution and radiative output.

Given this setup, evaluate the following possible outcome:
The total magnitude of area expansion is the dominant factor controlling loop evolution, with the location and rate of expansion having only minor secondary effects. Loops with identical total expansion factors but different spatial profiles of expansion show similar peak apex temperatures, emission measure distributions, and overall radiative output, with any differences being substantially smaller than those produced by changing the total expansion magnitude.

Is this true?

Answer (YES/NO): NO